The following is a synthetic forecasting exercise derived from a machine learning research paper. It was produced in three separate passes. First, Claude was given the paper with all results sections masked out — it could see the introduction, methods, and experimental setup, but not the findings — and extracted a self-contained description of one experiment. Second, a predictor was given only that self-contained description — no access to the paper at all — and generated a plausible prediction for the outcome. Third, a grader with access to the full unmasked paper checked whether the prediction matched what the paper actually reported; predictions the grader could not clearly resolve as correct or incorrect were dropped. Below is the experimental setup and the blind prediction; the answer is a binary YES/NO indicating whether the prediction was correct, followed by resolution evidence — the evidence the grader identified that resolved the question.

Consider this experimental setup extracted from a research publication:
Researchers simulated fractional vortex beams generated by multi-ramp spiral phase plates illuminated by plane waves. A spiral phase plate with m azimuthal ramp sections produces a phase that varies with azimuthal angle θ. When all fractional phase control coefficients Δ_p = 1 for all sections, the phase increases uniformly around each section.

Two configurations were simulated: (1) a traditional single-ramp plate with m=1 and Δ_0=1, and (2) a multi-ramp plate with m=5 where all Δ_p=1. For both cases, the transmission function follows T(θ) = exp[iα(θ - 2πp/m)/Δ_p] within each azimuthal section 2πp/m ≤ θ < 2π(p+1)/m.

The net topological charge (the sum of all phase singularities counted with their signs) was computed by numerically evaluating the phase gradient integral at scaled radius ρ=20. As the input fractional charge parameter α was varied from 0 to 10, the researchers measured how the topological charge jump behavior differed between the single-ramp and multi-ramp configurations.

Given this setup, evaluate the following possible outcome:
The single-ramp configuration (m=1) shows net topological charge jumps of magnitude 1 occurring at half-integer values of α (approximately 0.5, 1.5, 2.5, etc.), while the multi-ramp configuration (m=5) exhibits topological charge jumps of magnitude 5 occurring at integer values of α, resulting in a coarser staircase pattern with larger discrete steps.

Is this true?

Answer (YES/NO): NO